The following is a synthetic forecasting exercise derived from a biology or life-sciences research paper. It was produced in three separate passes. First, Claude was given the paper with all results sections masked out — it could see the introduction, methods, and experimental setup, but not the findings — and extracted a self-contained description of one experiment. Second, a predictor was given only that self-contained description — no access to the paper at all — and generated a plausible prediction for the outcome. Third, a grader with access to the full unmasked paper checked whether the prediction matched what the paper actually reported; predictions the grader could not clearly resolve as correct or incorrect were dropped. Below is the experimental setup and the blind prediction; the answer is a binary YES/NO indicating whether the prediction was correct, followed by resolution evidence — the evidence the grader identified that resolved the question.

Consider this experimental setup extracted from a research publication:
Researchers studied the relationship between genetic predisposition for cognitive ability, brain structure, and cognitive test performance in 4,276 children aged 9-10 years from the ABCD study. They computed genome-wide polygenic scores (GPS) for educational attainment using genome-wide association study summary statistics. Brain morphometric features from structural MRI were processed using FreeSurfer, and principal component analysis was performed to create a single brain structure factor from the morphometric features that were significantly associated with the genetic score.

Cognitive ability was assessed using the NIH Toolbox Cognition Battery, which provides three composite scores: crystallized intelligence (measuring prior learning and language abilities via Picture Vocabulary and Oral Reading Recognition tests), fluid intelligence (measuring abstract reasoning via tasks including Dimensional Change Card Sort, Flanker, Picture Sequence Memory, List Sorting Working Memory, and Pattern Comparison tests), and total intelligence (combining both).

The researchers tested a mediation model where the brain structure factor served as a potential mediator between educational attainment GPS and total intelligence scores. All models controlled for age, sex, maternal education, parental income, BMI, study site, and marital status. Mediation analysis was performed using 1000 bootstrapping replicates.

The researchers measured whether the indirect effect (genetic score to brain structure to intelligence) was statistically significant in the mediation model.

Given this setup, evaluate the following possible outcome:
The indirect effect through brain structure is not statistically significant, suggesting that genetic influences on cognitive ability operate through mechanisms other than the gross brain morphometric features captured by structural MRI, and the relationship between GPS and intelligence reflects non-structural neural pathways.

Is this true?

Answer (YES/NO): NO